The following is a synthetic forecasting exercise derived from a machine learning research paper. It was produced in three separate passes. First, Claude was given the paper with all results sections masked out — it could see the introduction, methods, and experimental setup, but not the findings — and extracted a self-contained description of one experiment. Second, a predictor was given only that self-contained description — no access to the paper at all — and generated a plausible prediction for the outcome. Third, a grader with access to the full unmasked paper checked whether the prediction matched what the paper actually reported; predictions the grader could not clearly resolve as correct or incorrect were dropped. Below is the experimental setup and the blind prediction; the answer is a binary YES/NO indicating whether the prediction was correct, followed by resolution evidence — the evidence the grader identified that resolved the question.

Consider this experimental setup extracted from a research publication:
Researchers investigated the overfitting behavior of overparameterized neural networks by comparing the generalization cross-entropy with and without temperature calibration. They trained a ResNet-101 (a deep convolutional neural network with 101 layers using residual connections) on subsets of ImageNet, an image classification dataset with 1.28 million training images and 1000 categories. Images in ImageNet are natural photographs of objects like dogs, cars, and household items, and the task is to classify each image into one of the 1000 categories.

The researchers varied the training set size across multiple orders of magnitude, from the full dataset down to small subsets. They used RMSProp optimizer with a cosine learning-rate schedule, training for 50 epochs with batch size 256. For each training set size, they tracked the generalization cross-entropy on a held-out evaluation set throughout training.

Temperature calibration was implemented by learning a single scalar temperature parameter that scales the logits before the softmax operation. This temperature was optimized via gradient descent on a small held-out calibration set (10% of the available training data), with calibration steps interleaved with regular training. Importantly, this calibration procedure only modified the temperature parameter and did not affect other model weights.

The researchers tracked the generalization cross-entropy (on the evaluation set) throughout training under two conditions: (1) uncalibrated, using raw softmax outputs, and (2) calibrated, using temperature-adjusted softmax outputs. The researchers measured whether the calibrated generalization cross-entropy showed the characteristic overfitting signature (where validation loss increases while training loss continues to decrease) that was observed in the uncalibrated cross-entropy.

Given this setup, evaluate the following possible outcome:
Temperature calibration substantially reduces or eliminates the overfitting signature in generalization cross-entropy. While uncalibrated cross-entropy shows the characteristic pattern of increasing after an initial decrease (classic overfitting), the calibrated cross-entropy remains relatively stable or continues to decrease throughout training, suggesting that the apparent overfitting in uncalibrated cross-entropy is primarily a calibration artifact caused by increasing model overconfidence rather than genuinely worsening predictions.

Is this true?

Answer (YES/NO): YES